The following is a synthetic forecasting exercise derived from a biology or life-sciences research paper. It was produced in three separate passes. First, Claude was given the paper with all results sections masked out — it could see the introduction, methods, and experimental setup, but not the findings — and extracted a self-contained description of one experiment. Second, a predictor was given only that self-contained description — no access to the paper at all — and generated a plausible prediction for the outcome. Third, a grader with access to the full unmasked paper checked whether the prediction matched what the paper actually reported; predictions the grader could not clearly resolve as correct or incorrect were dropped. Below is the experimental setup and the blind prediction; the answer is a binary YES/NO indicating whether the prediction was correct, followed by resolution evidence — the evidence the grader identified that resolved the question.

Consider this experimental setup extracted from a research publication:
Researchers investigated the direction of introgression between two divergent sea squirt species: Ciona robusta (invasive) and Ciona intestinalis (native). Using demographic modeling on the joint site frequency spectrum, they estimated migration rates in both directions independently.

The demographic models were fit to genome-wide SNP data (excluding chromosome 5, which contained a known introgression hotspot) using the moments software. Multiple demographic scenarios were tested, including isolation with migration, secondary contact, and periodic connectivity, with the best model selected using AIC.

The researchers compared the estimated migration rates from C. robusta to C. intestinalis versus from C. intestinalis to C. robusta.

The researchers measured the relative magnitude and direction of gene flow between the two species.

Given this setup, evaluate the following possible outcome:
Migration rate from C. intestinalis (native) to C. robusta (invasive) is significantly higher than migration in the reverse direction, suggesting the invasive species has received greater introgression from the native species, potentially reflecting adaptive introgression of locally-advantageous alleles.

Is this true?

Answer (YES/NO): NO